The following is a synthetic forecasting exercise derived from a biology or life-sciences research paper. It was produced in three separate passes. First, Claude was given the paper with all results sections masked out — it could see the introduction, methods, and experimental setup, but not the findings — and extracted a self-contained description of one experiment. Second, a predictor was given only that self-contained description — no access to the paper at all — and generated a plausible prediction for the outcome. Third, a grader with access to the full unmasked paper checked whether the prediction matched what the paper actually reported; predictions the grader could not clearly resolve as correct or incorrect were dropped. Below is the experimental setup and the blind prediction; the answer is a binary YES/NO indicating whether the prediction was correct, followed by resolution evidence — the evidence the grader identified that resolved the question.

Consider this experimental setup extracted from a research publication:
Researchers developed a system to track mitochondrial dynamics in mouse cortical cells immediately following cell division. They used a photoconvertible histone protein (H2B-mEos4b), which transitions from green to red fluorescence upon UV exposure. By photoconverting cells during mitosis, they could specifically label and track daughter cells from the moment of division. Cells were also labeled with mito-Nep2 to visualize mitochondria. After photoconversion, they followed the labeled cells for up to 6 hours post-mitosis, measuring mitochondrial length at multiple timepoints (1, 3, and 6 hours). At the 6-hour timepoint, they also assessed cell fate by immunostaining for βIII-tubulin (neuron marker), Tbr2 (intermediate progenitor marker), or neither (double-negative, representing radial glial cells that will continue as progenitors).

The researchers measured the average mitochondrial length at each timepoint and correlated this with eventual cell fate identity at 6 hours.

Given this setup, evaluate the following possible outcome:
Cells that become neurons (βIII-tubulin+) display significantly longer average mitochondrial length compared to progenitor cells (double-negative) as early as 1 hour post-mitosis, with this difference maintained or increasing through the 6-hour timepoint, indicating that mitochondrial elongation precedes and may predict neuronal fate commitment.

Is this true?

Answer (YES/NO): NO